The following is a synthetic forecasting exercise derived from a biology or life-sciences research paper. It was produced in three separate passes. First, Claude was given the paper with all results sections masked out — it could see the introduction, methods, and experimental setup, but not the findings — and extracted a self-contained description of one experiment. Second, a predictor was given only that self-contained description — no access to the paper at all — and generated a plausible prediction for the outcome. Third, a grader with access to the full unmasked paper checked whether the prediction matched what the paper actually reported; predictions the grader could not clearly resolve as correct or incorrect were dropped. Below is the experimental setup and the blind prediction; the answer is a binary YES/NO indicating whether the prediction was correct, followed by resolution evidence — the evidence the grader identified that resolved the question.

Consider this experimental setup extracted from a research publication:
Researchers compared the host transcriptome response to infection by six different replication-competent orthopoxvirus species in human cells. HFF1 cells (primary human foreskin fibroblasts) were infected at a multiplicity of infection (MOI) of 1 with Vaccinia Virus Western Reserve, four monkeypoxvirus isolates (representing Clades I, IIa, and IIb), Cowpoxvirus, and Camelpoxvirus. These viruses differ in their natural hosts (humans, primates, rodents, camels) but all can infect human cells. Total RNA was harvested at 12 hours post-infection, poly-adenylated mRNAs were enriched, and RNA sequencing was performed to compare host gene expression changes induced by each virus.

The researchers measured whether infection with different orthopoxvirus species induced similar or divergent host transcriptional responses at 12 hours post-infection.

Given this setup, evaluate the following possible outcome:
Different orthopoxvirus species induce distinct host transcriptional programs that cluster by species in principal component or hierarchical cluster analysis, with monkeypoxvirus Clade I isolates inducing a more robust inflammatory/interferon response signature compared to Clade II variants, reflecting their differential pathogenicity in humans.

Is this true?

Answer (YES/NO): NO